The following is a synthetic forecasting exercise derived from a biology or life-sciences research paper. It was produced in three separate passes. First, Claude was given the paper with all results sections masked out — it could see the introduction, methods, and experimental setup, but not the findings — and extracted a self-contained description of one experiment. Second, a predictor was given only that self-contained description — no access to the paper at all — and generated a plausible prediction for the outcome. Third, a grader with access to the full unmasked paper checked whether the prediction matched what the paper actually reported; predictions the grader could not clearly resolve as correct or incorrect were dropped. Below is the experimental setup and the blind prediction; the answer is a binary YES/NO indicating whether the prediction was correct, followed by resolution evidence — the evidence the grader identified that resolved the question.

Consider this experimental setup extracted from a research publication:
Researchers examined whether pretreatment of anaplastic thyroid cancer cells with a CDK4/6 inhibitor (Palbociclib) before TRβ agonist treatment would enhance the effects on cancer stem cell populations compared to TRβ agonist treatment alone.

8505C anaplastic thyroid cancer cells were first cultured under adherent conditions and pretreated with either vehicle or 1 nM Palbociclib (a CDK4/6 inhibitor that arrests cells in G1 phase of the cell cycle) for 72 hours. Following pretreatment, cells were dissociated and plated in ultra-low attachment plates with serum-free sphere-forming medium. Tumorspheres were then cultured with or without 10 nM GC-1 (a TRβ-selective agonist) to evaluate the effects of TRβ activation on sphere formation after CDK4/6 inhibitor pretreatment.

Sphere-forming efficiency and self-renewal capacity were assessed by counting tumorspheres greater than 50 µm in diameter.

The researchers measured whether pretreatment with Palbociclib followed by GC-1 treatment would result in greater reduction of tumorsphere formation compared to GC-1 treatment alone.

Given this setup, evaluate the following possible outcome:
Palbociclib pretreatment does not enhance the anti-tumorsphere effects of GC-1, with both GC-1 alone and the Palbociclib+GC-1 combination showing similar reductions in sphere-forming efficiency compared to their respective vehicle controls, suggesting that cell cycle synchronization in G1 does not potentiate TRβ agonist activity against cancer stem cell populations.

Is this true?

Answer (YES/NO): NO